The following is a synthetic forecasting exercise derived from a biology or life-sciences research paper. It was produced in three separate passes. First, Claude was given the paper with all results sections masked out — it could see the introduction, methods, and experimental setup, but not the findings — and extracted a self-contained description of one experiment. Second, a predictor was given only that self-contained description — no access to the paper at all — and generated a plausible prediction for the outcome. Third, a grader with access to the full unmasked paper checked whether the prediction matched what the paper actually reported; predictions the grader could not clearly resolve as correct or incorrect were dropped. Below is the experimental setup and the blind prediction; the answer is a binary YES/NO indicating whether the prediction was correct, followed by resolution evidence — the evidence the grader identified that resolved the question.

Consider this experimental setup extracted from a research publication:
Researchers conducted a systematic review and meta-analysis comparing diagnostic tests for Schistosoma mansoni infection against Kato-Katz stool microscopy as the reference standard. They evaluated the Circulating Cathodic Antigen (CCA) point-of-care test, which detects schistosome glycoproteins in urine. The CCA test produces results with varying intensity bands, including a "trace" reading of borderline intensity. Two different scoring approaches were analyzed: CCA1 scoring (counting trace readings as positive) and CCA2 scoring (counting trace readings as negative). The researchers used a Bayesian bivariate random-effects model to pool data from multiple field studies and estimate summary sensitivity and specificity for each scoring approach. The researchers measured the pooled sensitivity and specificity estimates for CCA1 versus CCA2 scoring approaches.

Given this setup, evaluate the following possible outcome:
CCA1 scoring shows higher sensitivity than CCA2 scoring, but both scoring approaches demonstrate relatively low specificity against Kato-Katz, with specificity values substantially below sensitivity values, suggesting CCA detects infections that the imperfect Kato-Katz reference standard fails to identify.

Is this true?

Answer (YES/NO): NO